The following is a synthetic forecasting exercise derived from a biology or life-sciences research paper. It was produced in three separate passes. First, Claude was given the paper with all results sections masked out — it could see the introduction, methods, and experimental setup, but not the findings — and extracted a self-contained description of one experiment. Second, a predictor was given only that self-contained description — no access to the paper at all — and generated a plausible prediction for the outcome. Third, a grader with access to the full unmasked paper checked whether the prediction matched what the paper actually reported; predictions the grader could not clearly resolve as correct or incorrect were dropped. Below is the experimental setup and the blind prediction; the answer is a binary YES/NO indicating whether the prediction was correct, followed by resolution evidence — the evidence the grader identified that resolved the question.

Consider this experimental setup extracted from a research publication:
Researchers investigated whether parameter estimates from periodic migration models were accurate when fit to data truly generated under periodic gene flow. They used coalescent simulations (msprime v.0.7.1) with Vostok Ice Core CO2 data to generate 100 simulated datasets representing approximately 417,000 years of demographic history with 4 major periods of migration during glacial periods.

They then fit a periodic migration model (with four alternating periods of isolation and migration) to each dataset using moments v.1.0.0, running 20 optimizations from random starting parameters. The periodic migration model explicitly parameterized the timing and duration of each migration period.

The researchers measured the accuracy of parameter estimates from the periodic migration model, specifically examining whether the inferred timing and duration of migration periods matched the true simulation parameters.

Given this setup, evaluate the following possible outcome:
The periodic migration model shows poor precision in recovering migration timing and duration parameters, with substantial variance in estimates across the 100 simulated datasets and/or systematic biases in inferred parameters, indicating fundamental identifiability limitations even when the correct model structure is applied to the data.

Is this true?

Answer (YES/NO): YES